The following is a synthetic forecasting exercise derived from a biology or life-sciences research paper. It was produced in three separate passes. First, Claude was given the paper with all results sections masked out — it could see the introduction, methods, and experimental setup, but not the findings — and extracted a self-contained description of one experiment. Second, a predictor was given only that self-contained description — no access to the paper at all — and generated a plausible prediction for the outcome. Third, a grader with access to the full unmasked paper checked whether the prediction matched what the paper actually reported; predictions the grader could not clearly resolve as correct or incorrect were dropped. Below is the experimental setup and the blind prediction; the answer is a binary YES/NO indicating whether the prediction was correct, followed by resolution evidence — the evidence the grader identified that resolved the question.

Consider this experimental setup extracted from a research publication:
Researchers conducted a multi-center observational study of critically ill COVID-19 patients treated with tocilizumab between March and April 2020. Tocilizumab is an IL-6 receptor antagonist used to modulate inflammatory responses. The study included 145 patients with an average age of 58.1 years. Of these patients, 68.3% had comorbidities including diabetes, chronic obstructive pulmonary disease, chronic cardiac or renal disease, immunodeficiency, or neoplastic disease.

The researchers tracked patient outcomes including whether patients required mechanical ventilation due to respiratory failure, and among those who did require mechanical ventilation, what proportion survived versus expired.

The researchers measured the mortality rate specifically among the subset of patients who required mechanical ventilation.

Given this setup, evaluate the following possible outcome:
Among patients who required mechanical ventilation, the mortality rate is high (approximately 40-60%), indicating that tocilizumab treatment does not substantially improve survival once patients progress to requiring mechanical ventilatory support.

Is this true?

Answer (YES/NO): NO